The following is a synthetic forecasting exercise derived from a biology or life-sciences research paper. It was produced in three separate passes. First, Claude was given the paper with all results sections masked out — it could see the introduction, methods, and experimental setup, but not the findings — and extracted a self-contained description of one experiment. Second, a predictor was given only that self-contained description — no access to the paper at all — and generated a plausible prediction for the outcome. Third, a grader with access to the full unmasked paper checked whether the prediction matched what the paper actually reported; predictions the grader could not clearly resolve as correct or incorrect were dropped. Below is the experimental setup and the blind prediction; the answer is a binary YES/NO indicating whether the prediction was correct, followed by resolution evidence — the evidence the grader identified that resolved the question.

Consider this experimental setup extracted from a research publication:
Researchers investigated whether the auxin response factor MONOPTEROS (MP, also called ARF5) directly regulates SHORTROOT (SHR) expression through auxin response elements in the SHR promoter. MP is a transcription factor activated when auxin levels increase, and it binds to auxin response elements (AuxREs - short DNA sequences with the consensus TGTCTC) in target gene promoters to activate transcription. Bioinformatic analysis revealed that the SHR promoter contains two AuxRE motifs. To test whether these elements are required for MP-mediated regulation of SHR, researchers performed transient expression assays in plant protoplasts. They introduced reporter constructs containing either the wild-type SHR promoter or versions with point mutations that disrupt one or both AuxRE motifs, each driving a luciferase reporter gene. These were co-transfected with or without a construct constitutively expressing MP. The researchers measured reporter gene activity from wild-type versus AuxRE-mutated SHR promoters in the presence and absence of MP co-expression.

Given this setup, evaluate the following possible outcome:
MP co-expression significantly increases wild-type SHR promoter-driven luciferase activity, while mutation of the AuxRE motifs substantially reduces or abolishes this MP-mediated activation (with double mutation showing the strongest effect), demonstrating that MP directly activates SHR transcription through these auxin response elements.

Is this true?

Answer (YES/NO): YES